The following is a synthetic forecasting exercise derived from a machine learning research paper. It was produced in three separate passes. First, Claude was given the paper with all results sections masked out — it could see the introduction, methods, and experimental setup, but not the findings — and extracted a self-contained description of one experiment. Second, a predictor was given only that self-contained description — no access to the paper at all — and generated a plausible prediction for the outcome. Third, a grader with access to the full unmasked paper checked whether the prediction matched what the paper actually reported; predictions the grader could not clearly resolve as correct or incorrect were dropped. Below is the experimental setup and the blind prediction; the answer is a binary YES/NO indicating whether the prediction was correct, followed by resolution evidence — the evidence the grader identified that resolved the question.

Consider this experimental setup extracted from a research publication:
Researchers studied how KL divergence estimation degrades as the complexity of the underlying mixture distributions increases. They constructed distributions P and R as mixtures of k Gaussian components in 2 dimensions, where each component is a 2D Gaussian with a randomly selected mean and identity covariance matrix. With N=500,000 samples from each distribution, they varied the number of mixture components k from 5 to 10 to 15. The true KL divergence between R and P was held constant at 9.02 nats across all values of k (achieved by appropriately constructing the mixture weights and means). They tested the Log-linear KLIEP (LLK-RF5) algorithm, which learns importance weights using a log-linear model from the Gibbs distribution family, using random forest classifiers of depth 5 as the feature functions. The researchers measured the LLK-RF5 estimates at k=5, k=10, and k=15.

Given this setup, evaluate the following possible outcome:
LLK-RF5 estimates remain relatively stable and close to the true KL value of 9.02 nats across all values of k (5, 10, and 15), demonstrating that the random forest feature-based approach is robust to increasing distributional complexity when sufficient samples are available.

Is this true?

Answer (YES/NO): NO